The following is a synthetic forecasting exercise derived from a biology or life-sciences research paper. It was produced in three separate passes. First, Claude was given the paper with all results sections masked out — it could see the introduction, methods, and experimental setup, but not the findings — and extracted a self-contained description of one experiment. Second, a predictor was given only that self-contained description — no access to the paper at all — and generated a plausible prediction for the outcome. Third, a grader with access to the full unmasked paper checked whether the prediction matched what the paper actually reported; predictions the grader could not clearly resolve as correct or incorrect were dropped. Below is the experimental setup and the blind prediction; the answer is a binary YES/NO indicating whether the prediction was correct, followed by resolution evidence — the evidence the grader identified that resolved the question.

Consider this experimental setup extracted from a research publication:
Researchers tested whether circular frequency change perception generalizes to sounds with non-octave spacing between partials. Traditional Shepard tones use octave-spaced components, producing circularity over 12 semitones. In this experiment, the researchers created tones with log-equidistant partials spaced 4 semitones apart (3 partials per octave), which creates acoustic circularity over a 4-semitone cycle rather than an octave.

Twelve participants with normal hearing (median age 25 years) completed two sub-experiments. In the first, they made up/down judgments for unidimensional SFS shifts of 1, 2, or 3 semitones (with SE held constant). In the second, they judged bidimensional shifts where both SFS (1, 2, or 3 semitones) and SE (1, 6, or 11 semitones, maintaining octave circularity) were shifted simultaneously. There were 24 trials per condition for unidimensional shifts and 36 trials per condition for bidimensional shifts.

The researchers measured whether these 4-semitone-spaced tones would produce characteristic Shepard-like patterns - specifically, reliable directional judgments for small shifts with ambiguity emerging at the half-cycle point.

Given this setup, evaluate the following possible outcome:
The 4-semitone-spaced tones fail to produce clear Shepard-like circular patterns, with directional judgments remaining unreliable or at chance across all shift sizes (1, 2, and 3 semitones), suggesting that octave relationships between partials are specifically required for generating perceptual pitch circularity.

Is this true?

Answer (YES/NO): NO